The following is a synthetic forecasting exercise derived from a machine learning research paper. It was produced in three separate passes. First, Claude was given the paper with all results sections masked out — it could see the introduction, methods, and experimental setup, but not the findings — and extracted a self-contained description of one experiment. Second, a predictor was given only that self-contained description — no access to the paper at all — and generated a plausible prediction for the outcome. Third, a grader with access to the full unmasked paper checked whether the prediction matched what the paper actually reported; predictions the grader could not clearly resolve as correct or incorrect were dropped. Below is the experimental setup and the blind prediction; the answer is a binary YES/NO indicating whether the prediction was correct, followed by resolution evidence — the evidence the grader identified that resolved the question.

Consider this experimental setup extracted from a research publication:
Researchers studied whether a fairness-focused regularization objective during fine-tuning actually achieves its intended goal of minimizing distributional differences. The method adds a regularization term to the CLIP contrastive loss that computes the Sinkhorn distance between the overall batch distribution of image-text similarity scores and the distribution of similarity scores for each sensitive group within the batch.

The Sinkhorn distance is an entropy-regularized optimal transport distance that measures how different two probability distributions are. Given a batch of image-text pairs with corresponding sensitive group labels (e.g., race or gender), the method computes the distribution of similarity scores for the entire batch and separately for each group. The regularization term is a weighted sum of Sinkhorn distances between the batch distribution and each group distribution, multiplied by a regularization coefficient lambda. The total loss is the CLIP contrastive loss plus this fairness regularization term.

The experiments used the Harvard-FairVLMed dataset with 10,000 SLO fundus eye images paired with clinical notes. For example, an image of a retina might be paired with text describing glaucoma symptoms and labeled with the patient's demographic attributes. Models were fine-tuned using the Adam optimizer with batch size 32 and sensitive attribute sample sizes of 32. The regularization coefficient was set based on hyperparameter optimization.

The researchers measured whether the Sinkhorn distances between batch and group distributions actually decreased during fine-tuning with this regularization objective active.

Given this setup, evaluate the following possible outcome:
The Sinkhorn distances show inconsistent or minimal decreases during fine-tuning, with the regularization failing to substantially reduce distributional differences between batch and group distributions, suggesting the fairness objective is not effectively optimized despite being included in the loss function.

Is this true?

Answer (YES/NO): NO